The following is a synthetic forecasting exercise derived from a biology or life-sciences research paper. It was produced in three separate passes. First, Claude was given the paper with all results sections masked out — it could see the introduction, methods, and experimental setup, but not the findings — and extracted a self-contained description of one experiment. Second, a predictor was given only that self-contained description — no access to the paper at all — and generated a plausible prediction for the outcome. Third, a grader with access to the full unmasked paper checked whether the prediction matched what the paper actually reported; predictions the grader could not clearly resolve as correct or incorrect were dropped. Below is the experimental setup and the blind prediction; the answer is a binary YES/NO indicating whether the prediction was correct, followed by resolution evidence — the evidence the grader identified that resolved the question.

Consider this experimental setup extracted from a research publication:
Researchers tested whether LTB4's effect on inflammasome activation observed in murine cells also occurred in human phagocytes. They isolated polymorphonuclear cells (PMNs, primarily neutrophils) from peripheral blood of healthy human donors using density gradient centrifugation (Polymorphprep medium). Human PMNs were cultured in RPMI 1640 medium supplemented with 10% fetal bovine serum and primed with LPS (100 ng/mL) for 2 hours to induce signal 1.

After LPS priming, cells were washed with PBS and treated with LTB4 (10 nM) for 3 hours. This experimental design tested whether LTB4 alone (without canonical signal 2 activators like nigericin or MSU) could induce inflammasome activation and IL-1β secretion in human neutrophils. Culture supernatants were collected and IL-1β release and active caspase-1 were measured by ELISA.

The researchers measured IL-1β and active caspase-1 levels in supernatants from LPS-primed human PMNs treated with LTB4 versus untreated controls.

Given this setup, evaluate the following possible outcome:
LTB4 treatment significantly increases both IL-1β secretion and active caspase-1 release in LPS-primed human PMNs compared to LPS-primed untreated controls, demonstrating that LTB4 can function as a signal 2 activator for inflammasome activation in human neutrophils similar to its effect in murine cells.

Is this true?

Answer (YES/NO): YES